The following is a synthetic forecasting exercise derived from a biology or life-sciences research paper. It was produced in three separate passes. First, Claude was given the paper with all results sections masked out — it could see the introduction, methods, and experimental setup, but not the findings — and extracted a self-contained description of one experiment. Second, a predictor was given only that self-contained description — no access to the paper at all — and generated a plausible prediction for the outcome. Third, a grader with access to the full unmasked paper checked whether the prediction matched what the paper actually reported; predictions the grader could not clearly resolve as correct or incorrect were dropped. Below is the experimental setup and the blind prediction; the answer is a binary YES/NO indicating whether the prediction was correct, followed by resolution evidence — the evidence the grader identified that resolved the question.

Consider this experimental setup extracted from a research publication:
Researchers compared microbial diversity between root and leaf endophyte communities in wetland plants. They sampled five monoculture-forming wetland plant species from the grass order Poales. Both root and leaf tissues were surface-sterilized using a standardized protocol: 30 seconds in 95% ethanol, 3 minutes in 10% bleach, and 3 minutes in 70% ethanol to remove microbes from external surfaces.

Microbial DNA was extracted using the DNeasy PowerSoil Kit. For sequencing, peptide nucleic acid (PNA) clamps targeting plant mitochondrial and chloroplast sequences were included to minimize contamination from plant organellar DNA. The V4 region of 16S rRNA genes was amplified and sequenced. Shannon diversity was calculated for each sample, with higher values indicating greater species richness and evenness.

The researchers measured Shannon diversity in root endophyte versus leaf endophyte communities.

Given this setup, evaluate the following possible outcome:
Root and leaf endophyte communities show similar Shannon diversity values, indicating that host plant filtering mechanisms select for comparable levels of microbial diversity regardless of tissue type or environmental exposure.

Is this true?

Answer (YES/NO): NO